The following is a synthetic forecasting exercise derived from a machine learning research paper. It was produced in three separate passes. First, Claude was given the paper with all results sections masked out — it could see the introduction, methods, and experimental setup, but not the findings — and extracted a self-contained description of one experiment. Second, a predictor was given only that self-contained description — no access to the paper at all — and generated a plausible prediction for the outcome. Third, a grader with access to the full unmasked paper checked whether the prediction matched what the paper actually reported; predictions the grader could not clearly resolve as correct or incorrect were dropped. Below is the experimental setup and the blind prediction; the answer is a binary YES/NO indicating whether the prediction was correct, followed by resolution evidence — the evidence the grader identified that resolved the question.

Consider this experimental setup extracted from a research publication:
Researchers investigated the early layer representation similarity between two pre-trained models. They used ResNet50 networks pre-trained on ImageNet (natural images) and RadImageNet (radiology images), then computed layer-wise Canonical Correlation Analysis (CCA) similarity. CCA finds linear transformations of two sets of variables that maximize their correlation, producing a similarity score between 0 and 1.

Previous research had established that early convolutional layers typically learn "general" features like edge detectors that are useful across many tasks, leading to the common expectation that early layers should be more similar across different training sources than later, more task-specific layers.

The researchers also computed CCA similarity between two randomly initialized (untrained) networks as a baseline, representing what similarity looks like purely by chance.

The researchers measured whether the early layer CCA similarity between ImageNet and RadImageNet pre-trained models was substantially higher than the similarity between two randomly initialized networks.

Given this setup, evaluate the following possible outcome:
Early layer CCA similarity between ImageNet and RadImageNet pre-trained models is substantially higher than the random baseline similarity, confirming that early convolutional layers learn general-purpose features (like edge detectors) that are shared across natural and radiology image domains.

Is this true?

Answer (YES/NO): NO